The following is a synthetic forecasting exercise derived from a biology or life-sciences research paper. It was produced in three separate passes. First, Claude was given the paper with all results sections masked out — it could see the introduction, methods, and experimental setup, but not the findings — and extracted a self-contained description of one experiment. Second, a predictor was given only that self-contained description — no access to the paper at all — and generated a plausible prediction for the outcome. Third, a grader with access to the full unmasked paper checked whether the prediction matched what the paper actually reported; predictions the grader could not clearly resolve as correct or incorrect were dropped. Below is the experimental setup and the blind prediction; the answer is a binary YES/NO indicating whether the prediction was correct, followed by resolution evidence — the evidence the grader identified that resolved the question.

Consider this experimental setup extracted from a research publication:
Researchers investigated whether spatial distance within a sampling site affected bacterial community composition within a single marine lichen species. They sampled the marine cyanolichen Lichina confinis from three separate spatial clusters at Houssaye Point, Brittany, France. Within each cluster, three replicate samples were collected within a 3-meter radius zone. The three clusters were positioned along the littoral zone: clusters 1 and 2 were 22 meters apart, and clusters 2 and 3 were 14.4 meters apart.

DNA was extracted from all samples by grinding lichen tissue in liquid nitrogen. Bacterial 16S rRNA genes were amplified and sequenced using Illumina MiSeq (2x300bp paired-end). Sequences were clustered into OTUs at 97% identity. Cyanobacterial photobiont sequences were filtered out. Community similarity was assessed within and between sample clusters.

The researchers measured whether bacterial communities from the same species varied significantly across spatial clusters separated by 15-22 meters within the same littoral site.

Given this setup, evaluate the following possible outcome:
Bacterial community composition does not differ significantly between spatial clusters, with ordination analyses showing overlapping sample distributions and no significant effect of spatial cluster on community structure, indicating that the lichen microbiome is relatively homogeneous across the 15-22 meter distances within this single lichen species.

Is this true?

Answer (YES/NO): YES